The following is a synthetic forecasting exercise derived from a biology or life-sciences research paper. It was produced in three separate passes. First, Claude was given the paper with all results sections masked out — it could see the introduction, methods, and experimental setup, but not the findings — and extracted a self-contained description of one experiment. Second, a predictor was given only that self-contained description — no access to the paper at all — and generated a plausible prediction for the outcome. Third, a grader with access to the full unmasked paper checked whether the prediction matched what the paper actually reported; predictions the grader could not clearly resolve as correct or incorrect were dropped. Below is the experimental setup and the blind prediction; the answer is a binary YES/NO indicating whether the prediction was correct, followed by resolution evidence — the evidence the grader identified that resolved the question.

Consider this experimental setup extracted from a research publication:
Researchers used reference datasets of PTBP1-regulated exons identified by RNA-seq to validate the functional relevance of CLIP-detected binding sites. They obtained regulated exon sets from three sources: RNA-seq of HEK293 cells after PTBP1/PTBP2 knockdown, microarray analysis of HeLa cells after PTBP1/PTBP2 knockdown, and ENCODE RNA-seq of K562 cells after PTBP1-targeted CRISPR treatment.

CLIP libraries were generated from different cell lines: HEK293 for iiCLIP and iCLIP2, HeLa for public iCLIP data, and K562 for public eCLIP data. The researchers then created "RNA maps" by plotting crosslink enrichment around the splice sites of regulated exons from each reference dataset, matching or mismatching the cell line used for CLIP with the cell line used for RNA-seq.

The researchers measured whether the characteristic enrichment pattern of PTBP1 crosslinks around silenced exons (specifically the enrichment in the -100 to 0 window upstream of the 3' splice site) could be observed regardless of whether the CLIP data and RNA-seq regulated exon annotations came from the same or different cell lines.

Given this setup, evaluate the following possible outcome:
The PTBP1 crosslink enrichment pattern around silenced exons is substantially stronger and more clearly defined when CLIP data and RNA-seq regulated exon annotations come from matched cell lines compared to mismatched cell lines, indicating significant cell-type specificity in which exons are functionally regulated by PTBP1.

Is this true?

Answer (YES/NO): NO